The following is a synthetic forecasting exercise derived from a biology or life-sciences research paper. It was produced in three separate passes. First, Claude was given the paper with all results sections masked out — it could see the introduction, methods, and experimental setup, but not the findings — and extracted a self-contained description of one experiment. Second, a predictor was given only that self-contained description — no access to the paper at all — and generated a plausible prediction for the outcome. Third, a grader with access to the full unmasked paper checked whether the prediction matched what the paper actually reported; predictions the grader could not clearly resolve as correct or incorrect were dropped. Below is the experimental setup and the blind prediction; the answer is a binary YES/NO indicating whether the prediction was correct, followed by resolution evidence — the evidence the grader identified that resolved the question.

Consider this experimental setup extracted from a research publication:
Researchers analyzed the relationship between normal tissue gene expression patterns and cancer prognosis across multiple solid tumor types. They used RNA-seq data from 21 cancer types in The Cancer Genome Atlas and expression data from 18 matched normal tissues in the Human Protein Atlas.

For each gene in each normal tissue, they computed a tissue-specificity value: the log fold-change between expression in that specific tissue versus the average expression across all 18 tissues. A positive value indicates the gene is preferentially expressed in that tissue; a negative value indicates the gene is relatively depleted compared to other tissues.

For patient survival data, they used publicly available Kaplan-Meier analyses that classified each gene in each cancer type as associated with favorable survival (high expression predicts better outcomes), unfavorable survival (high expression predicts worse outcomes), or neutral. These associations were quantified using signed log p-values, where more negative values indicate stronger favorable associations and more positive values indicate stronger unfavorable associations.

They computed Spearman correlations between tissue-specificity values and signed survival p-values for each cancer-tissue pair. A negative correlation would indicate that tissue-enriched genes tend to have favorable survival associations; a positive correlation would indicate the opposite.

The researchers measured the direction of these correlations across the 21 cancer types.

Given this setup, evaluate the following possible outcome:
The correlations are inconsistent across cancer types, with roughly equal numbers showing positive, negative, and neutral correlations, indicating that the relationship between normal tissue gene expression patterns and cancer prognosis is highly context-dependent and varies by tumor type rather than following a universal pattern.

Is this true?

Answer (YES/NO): NO